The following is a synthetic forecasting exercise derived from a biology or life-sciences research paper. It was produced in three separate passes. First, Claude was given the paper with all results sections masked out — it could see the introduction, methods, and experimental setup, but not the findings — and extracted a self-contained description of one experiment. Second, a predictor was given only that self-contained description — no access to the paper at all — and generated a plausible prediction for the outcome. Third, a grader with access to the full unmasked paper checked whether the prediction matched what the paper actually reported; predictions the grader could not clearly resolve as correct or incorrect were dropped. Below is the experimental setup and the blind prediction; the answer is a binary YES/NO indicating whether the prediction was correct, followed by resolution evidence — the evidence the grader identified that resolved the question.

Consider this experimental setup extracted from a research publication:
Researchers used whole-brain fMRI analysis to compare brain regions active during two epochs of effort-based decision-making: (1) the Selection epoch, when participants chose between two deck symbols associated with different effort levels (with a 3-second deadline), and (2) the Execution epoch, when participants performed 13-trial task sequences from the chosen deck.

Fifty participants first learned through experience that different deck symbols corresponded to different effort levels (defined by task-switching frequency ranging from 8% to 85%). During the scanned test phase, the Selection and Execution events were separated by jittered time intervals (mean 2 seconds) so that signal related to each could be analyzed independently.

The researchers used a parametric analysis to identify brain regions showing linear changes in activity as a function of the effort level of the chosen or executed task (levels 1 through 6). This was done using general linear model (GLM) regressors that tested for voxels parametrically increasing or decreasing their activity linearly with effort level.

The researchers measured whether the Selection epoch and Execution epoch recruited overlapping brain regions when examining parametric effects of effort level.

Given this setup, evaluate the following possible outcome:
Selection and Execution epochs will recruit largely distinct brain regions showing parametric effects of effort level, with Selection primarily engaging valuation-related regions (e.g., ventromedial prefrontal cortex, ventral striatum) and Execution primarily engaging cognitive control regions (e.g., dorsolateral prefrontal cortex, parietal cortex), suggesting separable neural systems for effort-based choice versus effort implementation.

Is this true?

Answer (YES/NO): NO